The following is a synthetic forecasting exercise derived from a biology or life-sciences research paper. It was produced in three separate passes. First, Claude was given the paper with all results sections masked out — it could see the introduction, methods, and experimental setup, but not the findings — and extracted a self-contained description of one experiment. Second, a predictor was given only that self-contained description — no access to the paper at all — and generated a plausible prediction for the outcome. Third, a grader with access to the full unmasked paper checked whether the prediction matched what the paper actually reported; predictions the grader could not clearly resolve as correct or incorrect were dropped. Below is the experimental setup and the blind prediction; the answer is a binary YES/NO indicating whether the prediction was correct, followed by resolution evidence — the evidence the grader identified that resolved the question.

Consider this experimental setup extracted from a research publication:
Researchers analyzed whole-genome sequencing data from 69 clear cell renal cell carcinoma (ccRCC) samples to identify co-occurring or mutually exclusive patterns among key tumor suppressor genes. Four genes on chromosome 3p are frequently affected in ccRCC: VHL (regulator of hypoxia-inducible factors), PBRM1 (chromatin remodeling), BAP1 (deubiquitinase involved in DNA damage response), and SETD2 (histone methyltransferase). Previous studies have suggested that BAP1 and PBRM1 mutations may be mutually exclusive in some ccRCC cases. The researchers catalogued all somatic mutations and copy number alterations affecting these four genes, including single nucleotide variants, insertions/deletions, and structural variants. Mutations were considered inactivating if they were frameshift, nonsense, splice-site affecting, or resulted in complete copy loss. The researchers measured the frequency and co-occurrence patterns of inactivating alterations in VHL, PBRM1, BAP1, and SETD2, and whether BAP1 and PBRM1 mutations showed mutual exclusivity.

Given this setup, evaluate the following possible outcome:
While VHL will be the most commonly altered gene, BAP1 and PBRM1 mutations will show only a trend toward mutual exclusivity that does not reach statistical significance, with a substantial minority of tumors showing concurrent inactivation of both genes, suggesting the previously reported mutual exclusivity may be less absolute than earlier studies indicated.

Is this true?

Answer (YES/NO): NO